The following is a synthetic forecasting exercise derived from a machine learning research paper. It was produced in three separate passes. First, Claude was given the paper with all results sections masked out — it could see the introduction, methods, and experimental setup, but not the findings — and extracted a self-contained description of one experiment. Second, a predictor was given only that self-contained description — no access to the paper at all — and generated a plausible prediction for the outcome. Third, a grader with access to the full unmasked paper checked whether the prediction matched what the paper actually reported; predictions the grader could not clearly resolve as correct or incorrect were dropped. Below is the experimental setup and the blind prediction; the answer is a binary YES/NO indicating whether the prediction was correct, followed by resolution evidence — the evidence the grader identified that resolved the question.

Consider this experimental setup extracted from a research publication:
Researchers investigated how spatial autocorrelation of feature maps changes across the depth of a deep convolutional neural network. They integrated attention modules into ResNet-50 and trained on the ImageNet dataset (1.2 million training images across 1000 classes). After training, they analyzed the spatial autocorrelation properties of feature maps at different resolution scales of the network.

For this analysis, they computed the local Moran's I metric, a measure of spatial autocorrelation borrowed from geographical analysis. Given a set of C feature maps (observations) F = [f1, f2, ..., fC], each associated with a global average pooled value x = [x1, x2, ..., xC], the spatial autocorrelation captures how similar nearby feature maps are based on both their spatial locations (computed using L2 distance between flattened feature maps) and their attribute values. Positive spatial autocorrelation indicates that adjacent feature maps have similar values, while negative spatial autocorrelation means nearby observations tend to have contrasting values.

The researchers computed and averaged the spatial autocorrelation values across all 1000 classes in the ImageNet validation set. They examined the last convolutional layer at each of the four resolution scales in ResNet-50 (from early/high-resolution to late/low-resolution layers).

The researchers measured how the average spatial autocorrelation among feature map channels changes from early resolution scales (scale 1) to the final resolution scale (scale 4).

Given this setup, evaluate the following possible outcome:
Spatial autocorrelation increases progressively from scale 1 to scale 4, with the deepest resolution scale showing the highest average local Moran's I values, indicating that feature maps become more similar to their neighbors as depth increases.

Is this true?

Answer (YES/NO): NO